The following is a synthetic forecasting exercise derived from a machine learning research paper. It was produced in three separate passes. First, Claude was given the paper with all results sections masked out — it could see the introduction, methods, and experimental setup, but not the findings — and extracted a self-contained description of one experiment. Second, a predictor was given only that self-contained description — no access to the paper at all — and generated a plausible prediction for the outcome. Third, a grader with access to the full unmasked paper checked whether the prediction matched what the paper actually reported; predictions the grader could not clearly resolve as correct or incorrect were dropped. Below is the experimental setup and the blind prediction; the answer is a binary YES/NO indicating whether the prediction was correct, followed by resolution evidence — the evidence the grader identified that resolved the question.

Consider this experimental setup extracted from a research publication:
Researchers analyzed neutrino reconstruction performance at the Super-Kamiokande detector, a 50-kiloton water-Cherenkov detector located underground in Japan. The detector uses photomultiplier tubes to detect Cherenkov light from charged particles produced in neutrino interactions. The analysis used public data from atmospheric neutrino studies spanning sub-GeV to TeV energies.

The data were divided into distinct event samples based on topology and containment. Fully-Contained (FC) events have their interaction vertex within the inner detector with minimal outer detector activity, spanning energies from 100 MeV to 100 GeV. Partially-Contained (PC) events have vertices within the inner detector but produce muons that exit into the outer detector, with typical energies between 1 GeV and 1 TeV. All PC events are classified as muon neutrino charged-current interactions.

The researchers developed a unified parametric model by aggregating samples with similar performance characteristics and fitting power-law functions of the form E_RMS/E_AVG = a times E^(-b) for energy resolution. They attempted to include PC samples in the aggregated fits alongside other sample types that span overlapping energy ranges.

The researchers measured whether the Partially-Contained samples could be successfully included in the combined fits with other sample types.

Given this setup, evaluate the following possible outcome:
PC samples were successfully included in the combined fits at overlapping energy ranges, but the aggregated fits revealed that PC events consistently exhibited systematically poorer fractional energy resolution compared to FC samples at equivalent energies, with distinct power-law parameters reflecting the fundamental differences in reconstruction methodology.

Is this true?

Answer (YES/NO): NO